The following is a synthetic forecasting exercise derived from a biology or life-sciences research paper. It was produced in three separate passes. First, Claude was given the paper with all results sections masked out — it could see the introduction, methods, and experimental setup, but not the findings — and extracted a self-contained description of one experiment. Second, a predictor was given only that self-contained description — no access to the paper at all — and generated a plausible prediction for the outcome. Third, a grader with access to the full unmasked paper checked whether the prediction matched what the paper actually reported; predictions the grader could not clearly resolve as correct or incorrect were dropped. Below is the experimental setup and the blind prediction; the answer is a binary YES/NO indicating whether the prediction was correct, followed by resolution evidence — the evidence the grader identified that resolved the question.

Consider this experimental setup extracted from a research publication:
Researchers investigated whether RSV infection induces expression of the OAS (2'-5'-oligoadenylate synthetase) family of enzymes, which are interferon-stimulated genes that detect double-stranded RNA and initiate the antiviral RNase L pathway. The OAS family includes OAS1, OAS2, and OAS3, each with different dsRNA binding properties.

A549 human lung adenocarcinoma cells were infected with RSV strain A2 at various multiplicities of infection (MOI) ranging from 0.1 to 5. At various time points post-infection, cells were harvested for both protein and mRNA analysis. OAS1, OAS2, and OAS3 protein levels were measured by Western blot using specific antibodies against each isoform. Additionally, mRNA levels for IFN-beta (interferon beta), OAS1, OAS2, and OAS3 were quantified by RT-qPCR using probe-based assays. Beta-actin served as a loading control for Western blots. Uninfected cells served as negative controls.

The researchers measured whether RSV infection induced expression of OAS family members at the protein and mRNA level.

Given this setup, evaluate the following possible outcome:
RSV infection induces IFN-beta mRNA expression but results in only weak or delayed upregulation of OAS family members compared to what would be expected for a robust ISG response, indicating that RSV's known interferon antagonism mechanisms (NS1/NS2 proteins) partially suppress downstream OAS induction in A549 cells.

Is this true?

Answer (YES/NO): NO